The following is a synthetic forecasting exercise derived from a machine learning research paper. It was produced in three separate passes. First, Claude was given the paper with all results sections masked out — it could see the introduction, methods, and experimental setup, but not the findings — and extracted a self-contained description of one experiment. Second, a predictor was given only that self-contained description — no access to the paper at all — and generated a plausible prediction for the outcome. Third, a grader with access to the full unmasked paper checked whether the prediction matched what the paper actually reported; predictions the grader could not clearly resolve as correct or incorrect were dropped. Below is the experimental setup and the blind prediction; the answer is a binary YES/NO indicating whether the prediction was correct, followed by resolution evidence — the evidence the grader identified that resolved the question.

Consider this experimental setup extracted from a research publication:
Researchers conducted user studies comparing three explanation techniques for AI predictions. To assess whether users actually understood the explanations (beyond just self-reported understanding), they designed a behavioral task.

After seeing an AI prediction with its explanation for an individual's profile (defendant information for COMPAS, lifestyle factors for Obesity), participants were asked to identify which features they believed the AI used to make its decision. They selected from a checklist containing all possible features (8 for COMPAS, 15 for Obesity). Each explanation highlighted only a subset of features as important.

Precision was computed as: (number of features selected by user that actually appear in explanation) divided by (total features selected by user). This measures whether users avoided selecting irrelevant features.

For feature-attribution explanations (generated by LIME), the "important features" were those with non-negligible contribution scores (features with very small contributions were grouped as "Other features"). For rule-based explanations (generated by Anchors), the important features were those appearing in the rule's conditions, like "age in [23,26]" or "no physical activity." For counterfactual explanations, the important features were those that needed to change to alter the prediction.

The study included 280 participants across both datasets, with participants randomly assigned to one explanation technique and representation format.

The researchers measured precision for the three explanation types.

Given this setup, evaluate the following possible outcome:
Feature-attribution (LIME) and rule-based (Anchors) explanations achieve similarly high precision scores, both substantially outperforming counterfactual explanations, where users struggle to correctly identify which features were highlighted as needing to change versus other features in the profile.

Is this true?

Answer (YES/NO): NO